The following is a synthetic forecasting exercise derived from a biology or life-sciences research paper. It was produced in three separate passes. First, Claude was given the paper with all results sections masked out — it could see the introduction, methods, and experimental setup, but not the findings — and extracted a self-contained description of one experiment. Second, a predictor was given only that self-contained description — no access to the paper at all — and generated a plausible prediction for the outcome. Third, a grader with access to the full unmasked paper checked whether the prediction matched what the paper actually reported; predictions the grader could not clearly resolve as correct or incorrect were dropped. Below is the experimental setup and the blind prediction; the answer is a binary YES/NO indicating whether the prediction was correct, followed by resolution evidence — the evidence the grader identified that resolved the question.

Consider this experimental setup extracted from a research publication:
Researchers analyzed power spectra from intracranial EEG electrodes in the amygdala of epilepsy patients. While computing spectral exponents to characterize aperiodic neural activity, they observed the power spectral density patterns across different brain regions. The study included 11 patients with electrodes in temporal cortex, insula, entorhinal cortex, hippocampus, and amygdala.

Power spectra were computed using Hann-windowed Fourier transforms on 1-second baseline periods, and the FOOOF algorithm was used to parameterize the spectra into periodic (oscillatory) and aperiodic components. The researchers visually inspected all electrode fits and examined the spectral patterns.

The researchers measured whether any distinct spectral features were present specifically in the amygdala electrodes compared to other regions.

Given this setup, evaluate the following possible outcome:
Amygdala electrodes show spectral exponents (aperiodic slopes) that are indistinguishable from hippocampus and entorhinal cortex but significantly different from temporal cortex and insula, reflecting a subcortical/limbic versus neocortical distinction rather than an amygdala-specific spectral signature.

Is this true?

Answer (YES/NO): NO